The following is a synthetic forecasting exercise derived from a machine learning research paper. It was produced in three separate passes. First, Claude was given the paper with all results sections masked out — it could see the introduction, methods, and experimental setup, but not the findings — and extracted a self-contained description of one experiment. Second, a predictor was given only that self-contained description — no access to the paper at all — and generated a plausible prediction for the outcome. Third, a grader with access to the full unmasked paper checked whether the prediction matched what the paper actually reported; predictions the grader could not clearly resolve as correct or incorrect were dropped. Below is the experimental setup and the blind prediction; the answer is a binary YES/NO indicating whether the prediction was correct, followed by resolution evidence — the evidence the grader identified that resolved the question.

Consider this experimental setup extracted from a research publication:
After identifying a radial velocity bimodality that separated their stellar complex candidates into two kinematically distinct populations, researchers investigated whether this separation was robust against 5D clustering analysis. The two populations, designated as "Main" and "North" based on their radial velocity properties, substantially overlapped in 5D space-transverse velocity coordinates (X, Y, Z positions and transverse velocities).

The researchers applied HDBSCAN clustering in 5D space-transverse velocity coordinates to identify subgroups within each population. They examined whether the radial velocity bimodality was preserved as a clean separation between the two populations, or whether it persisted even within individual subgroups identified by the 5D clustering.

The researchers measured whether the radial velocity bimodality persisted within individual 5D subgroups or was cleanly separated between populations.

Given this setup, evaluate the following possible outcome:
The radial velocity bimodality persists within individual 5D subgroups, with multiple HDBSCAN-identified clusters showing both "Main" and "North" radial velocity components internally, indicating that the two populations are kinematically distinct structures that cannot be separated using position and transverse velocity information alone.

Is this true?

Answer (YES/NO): YES